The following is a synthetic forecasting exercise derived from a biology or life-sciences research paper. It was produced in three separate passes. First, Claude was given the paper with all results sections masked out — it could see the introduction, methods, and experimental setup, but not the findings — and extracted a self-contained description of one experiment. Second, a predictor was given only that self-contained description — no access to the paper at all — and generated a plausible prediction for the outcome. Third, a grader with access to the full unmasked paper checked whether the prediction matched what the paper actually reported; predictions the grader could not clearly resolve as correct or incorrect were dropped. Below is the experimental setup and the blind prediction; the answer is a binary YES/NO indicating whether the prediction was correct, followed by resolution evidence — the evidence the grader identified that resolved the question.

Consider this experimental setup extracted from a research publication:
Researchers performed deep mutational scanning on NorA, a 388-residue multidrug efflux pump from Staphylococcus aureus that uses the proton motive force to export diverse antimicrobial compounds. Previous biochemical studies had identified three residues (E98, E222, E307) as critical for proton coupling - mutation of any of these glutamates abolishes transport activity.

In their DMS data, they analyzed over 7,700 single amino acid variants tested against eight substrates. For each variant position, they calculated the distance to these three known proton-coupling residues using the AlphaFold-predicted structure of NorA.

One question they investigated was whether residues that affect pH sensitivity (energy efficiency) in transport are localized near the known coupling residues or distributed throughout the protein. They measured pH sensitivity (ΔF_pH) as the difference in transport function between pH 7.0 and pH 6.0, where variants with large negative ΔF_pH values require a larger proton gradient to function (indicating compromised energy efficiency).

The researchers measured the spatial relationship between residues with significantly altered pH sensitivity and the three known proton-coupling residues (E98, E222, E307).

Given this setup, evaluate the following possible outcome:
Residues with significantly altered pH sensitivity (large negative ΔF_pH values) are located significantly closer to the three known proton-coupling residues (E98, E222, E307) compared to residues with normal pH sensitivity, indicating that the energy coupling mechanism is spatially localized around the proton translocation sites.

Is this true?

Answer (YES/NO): YES